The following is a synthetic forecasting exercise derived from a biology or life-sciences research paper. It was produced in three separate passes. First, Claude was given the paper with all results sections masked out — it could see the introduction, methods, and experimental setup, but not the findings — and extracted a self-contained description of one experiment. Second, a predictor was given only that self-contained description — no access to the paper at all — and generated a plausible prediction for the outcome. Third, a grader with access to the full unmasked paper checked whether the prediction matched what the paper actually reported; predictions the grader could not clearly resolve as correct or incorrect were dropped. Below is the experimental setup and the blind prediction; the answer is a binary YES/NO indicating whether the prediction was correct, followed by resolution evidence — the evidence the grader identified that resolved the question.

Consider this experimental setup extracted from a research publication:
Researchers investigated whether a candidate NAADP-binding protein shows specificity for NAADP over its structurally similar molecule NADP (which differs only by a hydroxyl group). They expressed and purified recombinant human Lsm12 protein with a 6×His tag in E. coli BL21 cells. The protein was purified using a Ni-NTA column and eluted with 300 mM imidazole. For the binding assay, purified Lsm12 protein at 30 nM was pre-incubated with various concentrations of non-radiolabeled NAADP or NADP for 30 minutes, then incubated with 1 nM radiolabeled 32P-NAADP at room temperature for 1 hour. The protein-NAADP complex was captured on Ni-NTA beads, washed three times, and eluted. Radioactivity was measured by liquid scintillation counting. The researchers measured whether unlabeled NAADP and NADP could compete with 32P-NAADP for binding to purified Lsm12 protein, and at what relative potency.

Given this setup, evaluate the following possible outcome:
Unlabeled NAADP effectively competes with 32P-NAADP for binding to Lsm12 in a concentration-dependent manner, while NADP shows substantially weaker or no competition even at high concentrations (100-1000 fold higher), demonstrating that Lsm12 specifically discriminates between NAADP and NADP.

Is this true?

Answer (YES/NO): YES